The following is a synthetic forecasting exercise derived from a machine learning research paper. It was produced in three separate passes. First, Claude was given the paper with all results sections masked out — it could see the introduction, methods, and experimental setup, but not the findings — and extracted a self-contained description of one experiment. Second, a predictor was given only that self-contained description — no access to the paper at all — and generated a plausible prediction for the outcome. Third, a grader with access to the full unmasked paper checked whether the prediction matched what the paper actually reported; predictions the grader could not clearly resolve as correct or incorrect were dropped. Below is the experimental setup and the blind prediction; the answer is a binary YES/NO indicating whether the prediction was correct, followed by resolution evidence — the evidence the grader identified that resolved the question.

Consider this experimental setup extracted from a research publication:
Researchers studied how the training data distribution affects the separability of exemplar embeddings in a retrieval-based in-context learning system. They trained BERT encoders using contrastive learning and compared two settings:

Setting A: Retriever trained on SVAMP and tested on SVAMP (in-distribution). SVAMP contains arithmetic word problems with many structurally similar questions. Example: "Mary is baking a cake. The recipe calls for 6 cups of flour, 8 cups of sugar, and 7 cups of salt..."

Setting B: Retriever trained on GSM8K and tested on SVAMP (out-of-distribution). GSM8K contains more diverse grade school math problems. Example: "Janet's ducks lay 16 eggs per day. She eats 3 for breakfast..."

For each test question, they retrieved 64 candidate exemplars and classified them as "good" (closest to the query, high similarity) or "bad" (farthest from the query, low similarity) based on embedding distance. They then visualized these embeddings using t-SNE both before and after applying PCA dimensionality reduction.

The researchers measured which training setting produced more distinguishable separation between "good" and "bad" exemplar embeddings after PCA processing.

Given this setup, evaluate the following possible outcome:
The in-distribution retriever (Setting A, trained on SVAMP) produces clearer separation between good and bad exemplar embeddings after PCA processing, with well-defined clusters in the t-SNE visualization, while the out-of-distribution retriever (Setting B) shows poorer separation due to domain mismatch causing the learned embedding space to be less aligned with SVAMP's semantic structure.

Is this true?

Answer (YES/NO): NO